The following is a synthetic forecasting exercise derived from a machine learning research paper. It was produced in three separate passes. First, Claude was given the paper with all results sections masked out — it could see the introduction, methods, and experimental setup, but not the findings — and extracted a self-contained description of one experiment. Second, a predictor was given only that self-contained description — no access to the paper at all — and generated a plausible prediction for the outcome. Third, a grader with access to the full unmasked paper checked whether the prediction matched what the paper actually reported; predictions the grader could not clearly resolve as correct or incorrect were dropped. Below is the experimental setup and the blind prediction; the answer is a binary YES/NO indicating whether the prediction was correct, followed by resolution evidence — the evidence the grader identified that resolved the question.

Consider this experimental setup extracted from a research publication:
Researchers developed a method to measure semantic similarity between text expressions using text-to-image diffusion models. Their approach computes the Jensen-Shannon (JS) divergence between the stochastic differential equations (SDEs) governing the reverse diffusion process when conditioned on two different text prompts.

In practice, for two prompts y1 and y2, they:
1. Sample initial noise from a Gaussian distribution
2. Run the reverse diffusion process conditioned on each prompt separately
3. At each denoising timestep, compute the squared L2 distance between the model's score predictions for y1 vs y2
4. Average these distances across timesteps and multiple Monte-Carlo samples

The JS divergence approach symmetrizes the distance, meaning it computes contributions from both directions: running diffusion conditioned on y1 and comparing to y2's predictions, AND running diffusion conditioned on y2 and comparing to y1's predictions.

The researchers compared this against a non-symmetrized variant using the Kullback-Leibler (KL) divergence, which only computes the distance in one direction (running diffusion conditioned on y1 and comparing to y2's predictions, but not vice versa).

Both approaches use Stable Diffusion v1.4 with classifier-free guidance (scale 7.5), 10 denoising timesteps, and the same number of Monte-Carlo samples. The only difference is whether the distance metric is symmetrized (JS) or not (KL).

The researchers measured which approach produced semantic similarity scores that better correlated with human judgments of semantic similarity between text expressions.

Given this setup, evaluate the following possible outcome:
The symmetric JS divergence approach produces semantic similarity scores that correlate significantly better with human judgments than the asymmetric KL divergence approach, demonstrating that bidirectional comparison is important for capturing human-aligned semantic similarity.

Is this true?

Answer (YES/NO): NO